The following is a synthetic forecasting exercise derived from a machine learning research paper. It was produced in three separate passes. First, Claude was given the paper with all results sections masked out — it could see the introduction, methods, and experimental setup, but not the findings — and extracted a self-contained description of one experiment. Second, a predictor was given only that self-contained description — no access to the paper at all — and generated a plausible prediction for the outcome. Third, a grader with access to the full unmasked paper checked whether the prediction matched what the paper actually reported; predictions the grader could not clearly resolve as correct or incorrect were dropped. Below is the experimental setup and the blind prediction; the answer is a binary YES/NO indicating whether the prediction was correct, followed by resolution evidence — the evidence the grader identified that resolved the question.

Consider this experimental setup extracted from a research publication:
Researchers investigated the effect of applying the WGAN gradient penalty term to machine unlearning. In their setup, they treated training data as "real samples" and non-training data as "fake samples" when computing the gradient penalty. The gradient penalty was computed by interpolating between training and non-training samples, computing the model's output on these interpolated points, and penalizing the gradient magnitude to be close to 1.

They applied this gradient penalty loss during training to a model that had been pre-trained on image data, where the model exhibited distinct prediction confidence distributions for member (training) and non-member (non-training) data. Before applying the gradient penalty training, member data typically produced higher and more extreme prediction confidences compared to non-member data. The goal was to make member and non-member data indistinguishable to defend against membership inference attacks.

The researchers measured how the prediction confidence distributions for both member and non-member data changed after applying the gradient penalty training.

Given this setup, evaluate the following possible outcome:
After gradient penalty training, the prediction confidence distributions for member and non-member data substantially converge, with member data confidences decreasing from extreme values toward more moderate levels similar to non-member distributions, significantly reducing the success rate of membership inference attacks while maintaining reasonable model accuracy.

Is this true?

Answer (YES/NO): NO